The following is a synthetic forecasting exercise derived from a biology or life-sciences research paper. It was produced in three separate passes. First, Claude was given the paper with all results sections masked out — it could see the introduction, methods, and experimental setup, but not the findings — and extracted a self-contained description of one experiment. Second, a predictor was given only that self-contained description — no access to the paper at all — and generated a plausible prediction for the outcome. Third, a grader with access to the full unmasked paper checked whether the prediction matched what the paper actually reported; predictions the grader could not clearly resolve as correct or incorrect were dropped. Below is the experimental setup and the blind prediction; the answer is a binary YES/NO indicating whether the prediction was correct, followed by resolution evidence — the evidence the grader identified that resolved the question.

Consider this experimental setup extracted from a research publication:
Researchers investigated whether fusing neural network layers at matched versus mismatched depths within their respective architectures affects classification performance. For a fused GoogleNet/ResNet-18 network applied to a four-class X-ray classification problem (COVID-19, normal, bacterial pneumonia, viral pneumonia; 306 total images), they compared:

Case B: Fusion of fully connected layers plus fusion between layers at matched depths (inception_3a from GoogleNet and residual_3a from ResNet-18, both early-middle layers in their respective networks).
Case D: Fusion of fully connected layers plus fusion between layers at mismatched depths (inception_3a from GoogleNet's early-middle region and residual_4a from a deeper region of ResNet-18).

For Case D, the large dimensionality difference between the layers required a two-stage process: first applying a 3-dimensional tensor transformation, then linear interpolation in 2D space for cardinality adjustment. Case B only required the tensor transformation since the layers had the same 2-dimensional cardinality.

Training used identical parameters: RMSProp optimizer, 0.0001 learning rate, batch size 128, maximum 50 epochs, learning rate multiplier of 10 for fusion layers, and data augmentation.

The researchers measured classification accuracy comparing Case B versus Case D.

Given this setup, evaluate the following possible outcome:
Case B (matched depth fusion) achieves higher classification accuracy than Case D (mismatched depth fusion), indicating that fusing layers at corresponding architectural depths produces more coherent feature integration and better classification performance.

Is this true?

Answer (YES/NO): YES